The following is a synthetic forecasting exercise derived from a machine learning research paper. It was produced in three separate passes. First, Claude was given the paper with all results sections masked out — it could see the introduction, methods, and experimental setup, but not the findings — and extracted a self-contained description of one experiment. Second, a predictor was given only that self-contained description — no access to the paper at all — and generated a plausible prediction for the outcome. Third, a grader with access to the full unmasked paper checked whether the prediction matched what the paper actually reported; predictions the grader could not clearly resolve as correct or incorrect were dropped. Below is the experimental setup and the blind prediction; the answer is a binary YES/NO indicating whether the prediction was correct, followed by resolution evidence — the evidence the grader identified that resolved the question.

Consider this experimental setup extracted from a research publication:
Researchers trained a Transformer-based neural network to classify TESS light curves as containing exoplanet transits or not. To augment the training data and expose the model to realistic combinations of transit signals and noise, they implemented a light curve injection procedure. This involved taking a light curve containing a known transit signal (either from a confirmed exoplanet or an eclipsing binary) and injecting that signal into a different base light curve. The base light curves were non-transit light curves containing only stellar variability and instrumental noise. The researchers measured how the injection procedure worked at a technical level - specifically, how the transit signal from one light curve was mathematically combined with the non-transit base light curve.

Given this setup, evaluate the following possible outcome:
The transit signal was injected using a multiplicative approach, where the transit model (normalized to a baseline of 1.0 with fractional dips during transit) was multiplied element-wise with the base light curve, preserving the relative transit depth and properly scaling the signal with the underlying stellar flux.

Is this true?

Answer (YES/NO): YES